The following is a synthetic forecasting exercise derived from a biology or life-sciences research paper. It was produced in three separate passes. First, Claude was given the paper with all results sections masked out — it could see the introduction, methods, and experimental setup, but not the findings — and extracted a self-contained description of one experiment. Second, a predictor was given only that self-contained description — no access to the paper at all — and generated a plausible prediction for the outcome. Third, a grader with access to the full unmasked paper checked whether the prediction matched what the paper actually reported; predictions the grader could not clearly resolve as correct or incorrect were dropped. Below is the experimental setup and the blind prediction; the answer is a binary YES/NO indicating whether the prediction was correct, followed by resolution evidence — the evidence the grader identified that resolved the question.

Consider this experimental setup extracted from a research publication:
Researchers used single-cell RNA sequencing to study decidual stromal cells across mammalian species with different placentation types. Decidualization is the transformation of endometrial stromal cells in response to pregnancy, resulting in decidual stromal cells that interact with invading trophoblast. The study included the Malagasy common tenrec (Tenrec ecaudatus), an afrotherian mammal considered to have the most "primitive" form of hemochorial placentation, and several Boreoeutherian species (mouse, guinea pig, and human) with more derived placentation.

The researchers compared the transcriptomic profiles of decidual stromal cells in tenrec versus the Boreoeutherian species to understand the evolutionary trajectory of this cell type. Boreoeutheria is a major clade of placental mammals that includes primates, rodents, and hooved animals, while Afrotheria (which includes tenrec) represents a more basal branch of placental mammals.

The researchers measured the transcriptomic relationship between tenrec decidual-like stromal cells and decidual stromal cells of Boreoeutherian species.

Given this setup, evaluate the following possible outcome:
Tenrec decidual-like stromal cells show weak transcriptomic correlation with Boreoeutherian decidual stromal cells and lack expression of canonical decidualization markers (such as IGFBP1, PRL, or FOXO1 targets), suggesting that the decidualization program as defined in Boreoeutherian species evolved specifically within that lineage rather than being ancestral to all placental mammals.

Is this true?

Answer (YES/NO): NO